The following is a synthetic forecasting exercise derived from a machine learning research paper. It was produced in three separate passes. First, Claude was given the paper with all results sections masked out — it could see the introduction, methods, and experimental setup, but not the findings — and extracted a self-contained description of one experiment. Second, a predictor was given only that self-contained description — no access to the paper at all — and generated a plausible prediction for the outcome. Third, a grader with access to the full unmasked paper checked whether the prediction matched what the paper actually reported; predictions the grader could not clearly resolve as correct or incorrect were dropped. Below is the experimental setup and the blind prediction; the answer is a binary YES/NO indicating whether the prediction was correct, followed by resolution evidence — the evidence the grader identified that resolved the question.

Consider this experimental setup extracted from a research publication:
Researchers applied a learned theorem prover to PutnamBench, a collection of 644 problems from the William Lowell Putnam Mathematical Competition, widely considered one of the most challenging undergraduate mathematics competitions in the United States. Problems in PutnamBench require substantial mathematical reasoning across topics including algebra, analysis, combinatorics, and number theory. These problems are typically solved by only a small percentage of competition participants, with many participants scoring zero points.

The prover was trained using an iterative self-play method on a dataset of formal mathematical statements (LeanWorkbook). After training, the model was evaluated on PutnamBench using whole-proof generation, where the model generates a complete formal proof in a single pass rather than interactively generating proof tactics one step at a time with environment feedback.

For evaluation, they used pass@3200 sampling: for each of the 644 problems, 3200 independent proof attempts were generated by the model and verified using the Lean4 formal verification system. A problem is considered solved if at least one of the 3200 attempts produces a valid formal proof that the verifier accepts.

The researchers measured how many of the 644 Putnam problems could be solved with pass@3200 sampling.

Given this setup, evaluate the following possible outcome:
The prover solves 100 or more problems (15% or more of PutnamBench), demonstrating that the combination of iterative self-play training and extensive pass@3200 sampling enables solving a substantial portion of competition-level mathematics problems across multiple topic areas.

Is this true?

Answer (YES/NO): NO